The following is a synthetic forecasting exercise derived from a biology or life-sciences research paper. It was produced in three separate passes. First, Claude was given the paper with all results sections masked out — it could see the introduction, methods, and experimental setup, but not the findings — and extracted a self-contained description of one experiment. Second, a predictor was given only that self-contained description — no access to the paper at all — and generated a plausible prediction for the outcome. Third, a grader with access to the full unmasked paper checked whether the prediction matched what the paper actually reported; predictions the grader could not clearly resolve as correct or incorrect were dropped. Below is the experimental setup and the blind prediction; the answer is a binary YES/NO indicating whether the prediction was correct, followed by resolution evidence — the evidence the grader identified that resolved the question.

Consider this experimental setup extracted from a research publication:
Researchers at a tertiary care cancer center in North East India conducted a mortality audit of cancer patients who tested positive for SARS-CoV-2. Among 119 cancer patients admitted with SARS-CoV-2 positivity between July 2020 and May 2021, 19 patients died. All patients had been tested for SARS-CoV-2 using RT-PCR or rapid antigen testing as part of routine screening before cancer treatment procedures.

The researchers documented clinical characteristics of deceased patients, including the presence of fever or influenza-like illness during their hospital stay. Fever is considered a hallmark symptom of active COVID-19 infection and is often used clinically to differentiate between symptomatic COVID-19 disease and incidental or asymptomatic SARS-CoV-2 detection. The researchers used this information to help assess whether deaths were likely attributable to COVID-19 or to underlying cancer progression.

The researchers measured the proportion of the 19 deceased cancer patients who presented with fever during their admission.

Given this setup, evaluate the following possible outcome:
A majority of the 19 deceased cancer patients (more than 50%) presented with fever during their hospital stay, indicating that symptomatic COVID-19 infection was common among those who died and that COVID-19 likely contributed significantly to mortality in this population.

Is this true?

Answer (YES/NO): NO